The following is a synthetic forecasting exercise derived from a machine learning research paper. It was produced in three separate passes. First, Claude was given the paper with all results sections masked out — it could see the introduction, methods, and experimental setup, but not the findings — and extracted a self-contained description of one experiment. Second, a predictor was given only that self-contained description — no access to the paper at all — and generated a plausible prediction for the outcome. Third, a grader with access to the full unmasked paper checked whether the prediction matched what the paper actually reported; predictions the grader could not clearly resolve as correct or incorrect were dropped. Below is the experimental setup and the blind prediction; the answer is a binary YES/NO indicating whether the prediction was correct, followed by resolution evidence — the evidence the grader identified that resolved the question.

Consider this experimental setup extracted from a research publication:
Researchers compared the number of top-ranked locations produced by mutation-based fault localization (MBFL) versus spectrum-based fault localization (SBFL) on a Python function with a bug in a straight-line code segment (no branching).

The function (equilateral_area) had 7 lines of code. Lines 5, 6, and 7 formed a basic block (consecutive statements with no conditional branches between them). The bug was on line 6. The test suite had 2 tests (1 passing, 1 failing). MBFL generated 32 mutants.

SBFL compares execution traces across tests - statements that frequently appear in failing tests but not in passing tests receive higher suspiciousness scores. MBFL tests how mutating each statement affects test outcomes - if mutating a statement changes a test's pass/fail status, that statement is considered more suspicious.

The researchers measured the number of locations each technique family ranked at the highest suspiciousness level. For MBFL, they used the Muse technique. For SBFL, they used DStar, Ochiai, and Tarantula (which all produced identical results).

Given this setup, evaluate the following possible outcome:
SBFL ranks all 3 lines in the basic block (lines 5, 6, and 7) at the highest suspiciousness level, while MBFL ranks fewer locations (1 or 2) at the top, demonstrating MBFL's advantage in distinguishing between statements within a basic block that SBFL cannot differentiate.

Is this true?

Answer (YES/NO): YES